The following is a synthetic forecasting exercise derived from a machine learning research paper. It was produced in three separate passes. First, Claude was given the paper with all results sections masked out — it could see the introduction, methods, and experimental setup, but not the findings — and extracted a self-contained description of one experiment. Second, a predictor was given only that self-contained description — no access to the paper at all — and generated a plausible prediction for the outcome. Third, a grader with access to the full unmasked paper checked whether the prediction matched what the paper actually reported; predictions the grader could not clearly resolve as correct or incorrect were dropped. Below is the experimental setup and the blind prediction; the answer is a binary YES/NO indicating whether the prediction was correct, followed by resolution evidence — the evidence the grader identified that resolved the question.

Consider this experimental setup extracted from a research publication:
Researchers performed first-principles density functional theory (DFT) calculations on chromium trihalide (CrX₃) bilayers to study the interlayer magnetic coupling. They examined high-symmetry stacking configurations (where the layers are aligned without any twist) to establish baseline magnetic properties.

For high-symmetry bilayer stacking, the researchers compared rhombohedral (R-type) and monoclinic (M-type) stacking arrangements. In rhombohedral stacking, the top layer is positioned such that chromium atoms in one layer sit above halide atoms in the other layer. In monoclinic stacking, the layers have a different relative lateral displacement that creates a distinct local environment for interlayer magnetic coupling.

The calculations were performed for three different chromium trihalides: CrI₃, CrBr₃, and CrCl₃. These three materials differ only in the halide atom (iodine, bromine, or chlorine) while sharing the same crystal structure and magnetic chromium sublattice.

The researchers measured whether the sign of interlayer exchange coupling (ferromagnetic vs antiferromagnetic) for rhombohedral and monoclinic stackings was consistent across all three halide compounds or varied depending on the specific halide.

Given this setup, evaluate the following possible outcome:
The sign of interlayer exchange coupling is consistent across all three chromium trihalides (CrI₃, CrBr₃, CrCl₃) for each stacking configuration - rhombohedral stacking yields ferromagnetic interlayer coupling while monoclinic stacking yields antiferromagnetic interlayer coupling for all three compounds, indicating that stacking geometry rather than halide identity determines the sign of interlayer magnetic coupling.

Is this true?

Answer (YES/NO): NO